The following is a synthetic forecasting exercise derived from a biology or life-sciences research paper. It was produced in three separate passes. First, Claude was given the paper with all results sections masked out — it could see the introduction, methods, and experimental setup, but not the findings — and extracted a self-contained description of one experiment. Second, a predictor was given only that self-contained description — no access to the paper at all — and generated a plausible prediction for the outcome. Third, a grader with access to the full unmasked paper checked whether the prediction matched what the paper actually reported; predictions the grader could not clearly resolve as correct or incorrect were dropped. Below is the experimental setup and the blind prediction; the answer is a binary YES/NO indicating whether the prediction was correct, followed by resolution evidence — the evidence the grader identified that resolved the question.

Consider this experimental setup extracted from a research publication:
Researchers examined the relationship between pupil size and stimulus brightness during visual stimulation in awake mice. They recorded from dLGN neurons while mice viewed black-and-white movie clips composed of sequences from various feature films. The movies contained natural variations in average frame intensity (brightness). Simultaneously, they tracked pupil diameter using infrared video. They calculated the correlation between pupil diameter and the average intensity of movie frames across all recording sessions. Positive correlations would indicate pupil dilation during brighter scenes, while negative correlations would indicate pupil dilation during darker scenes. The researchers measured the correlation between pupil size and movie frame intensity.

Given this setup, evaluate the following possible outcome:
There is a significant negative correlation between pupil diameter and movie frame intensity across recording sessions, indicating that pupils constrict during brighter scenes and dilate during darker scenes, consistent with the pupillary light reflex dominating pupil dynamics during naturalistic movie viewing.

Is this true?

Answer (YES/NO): YES